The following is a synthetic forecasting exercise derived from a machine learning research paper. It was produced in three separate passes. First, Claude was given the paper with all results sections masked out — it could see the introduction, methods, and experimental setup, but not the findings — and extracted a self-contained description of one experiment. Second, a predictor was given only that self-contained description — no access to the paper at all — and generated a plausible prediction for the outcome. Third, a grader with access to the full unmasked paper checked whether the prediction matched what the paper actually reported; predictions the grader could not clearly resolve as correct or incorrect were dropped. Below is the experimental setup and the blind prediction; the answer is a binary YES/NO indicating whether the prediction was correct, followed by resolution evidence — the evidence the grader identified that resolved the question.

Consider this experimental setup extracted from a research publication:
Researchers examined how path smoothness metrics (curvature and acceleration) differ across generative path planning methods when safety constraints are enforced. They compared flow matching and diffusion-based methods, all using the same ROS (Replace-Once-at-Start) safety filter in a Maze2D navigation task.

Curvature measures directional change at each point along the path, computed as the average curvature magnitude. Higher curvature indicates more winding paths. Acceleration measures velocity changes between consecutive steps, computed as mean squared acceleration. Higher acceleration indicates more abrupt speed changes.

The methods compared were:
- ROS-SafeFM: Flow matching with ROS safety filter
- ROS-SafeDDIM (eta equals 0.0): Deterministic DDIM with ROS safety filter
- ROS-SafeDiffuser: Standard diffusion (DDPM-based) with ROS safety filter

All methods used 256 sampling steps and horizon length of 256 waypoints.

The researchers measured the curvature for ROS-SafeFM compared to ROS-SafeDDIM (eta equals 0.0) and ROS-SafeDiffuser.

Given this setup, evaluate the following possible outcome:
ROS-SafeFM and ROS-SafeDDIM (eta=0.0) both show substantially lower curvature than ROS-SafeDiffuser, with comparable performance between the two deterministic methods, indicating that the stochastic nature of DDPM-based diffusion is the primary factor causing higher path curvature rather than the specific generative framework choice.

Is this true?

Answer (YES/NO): YES